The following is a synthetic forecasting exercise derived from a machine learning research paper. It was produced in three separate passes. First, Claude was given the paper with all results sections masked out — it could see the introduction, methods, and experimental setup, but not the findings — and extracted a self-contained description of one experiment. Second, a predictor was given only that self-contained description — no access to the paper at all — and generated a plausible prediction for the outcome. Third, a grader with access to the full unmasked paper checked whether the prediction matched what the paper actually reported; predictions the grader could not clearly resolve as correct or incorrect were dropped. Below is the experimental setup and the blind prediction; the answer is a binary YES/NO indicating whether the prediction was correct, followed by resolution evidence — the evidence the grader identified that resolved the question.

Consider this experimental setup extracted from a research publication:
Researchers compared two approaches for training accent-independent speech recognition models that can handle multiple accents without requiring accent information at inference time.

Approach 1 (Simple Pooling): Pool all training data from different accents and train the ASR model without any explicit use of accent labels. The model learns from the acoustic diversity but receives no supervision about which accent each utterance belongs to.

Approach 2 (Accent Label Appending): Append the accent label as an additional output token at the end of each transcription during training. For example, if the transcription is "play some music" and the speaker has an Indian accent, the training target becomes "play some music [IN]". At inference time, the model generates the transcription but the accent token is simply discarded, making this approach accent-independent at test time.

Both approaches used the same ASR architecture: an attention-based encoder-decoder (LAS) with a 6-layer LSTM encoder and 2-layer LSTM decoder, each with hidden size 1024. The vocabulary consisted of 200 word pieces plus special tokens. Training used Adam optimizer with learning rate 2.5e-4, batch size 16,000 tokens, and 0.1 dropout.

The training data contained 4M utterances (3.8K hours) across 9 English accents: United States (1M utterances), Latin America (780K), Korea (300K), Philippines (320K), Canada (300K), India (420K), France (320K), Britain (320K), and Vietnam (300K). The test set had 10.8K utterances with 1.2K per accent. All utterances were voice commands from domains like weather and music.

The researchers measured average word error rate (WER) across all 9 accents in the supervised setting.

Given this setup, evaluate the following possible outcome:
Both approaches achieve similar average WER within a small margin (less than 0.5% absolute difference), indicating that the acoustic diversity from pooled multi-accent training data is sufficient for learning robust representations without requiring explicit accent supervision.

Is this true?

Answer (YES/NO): YES